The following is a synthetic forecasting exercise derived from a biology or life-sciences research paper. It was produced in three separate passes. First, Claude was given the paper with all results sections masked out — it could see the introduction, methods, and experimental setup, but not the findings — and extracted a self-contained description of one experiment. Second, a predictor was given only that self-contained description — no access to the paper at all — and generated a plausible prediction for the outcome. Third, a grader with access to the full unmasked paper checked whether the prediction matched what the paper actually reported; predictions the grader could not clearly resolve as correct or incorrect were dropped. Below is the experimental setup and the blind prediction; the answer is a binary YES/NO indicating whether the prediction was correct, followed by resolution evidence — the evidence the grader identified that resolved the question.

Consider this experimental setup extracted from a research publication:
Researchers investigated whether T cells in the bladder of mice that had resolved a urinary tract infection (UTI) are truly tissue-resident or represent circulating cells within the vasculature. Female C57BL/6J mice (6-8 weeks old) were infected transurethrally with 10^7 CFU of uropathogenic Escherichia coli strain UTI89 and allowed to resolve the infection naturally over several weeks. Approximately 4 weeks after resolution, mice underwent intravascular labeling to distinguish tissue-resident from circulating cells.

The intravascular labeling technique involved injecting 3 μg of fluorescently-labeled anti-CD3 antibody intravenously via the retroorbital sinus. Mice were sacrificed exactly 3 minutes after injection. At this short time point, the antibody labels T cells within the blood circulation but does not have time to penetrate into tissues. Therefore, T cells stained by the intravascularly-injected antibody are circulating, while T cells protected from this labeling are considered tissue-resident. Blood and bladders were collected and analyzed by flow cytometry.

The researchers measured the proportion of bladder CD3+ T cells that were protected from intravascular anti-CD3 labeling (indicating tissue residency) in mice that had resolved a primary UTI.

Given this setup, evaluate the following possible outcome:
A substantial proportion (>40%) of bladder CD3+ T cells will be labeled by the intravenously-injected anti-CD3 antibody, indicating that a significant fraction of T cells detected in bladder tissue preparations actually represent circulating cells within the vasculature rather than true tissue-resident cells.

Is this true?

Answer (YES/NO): NO